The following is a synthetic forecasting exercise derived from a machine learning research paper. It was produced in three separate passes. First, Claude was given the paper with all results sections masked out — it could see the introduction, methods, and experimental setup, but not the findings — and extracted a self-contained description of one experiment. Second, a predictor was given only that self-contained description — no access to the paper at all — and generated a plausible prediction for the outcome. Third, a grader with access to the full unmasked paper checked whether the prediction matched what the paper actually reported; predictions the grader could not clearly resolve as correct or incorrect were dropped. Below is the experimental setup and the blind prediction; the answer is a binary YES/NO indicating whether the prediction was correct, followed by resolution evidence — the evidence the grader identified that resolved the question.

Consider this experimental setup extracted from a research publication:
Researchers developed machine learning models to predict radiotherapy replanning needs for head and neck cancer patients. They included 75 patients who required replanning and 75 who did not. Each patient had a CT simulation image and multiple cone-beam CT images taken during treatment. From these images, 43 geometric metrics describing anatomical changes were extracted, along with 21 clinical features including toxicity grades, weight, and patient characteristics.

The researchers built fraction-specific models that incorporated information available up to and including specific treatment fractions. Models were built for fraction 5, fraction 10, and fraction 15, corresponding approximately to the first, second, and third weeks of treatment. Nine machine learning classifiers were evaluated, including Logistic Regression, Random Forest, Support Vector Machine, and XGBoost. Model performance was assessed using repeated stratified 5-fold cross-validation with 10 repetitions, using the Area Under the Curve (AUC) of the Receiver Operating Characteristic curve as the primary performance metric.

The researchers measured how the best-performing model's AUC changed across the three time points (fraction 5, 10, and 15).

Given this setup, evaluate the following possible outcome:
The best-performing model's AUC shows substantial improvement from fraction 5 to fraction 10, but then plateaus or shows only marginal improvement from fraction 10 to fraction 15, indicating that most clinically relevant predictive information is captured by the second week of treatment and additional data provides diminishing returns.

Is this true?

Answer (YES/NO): NO